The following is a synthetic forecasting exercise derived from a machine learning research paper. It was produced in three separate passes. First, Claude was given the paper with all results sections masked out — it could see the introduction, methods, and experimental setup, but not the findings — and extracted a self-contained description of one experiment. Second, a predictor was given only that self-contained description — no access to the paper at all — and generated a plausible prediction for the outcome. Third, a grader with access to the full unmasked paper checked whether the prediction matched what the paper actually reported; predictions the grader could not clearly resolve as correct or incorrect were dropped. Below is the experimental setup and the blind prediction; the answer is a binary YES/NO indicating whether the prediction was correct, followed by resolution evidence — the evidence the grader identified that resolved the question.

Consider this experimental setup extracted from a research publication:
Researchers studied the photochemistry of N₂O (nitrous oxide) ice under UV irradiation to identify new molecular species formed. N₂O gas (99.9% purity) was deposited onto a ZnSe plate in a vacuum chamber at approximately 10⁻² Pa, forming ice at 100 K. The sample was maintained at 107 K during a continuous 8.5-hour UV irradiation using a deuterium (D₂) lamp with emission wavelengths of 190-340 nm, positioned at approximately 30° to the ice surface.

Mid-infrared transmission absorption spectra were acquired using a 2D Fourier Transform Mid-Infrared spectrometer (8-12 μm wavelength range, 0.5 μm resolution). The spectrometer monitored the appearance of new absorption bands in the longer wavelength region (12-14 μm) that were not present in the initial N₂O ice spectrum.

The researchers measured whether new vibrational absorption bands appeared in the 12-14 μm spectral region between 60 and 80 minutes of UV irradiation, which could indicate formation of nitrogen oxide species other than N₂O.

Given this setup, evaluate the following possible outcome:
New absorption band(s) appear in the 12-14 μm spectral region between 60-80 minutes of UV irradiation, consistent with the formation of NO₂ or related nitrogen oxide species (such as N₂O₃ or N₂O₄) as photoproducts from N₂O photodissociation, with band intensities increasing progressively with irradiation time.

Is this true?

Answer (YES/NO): YES